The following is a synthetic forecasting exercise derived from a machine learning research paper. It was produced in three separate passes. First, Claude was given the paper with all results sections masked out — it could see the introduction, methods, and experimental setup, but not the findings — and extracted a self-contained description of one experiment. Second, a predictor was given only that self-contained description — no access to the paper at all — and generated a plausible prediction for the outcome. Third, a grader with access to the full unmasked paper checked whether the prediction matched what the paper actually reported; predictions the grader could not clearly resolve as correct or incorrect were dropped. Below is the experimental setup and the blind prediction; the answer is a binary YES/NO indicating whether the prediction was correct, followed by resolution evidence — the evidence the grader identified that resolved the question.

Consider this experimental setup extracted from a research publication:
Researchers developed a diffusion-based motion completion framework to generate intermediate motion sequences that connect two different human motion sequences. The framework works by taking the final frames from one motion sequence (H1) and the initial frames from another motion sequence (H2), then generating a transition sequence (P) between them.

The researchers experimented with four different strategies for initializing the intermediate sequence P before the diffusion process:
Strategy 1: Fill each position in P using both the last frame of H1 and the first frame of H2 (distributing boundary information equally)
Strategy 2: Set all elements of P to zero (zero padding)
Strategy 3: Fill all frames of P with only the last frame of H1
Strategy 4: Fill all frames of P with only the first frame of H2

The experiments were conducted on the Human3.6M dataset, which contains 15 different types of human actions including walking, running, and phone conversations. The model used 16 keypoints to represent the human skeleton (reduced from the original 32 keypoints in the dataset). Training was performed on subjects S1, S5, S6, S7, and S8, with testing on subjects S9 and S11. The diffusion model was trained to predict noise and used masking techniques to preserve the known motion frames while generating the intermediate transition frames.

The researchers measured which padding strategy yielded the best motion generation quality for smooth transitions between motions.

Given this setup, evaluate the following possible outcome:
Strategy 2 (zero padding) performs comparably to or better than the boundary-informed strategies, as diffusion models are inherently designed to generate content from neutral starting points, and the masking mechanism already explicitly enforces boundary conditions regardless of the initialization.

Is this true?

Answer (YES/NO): NO